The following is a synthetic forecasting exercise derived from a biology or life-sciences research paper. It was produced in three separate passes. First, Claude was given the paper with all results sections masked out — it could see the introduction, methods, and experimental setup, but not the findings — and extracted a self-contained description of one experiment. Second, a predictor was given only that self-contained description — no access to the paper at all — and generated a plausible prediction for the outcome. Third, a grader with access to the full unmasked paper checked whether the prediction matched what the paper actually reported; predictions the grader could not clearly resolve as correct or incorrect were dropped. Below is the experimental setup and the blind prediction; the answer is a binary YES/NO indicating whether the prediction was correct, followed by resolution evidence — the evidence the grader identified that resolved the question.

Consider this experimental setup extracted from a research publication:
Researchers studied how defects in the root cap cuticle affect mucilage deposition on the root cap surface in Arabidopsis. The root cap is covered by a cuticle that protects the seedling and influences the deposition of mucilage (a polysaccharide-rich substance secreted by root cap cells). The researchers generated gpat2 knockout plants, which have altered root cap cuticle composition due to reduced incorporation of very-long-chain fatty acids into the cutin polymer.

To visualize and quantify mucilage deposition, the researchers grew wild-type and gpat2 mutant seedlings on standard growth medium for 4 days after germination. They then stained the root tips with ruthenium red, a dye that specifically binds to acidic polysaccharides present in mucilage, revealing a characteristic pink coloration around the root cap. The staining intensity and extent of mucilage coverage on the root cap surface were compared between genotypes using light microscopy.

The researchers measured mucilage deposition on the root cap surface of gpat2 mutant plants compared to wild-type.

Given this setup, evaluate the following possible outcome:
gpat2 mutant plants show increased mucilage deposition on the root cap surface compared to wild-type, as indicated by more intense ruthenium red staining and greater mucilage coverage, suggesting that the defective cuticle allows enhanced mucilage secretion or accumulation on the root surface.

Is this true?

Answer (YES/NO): YES